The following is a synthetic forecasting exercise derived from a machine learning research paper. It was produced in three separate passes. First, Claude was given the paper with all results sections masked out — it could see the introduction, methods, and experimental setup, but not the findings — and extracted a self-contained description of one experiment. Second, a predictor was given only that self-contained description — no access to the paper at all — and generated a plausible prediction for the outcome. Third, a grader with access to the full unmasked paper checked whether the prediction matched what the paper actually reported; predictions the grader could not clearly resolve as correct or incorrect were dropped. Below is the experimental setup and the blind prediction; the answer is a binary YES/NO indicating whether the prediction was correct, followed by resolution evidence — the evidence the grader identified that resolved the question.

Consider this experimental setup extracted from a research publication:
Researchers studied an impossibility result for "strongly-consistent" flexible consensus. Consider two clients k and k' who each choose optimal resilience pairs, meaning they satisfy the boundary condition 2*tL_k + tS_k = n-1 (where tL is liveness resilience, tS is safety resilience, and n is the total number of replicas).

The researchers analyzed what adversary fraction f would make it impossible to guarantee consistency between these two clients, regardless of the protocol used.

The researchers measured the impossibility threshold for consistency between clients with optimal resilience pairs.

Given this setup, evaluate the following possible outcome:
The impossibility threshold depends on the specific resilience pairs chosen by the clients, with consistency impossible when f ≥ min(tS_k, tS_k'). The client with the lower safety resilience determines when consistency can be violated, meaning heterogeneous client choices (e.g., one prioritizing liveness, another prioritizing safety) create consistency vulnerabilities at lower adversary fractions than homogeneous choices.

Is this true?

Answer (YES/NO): NO